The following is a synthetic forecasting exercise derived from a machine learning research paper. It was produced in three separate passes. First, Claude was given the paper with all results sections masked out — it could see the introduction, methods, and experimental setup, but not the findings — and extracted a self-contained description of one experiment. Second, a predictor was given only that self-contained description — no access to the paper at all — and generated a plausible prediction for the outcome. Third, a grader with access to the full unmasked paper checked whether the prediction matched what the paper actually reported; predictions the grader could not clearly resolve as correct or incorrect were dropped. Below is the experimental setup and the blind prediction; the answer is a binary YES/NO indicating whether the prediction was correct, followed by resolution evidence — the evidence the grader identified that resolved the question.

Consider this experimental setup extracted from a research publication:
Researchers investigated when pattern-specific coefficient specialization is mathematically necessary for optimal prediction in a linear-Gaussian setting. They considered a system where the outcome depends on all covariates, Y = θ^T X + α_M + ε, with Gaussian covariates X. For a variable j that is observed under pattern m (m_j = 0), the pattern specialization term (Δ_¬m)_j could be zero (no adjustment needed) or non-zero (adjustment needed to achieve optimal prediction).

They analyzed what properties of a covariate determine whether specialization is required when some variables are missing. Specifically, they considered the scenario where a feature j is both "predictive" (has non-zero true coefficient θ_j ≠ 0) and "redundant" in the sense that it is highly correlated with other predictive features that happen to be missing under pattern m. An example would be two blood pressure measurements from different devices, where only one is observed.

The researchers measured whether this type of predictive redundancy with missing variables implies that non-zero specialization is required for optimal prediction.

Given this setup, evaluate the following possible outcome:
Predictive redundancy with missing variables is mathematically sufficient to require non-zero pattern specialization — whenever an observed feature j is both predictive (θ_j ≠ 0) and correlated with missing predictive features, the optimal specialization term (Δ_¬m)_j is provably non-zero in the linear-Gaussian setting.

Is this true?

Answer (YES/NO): YES